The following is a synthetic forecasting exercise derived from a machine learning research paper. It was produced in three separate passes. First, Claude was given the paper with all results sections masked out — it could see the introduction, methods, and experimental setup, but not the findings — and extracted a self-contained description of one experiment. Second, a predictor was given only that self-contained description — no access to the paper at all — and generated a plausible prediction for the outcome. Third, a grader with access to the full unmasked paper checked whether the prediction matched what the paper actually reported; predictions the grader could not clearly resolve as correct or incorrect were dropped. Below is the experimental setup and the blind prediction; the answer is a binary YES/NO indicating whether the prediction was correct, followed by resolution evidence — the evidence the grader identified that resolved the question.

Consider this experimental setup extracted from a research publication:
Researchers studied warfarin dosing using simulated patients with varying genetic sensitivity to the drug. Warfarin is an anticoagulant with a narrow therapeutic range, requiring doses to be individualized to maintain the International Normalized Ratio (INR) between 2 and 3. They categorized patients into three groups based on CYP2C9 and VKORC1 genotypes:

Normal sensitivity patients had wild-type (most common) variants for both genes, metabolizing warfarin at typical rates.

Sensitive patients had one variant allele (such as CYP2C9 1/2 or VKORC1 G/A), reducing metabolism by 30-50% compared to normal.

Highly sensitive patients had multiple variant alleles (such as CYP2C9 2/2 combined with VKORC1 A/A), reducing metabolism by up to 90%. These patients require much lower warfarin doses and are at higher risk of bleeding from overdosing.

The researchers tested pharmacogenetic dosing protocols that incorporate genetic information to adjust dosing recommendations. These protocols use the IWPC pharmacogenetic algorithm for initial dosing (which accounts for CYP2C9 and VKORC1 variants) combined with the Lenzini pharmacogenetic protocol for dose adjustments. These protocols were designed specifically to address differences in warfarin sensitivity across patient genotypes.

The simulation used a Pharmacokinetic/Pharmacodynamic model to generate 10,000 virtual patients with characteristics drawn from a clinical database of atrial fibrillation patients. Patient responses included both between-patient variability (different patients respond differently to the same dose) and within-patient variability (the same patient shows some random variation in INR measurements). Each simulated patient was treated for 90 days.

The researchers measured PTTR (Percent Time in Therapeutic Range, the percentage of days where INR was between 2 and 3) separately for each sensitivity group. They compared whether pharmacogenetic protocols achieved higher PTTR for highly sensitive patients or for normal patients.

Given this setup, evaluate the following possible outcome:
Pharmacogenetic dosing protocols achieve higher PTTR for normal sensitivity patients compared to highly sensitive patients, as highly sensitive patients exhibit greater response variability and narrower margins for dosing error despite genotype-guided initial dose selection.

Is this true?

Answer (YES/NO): YES